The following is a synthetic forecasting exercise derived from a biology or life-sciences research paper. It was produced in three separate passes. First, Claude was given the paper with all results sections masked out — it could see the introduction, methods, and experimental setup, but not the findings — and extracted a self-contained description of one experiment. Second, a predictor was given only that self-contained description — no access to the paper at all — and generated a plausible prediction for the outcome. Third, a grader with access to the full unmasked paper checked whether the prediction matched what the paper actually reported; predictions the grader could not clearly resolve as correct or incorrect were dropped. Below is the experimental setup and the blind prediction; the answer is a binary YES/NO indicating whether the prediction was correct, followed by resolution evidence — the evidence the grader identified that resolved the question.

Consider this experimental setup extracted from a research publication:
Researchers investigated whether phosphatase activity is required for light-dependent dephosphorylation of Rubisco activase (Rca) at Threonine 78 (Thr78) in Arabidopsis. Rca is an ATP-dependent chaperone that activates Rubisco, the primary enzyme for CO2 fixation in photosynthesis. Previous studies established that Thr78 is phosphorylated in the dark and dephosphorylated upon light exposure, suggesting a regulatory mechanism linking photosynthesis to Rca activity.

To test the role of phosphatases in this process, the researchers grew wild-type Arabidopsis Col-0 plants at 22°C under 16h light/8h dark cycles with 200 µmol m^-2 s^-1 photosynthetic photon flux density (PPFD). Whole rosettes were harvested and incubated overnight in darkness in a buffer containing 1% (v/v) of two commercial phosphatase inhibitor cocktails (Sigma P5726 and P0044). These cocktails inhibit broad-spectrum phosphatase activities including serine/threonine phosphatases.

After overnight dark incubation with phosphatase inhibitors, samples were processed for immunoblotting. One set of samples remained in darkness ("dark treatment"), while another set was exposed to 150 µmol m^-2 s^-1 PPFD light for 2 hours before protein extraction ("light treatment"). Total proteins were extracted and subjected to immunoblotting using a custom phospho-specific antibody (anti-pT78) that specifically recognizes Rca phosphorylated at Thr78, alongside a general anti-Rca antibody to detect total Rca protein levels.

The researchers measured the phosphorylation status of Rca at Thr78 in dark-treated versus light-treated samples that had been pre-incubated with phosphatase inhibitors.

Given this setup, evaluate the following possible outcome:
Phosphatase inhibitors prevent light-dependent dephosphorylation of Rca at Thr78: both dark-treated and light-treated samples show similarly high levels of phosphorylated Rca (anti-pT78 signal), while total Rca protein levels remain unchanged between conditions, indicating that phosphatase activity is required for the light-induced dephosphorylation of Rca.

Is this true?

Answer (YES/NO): NO